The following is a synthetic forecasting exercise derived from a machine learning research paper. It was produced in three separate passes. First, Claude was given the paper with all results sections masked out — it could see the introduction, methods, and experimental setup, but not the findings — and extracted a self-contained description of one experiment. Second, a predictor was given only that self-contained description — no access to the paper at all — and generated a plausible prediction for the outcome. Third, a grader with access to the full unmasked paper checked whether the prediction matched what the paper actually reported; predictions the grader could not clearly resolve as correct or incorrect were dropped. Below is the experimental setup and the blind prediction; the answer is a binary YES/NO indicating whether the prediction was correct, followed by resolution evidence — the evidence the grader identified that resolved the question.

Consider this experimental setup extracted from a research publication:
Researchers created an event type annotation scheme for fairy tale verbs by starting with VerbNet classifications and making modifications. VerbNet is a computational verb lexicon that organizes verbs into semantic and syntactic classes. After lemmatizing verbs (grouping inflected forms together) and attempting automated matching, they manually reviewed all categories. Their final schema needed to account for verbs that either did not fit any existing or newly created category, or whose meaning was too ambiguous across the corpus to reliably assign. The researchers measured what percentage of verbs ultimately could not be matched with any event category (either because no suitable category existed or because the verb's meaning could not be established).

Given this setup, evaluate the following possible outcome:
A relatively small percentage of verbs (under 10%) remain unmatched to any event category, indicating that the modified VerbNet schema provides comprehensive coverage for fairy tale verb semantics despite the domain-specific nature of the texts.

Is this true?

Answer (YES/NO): NO